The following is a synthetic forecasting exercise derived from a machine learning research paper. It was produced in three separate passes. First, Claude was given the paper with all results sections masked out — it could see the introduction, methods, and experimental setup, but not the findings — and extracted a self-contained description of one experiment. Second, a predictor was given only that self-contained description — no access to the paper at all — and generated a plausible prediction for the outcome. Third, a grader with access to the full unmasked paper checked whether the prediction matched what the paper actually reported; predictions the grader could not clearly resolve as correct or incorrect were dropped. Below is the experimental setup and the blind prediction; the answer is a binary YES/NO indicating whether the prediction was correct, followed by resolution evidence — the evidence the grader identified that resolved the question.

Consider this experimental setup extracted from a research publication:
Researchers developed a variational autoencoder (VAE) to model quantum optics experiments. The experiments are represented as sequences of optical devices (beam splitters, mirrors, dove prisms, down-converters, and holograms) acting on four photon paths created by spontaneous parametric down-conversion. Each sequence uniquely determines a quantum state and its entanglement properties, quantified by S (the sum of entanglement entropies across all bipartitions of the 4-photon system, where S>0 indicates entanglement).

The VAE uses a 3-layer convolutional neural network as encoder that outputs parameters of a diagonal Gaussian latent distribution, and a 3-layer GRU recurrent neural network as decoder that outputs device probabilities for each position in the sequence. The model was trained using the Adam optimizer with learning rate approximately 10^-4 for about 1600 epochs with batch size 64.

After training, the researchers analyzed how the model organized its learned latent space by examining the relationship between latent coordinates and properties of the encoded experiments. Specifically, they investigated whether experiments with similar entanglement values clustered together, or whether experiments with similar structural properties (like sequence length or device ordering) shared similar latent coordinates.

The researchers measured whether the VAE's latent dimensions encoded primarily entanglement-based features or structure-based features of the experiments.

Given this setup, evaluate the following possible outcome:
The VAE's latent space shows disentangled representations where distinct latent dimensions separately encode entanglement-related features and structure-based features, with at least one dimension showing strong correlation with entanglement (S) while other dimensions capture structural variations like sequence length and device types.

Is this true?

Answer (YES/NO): NO